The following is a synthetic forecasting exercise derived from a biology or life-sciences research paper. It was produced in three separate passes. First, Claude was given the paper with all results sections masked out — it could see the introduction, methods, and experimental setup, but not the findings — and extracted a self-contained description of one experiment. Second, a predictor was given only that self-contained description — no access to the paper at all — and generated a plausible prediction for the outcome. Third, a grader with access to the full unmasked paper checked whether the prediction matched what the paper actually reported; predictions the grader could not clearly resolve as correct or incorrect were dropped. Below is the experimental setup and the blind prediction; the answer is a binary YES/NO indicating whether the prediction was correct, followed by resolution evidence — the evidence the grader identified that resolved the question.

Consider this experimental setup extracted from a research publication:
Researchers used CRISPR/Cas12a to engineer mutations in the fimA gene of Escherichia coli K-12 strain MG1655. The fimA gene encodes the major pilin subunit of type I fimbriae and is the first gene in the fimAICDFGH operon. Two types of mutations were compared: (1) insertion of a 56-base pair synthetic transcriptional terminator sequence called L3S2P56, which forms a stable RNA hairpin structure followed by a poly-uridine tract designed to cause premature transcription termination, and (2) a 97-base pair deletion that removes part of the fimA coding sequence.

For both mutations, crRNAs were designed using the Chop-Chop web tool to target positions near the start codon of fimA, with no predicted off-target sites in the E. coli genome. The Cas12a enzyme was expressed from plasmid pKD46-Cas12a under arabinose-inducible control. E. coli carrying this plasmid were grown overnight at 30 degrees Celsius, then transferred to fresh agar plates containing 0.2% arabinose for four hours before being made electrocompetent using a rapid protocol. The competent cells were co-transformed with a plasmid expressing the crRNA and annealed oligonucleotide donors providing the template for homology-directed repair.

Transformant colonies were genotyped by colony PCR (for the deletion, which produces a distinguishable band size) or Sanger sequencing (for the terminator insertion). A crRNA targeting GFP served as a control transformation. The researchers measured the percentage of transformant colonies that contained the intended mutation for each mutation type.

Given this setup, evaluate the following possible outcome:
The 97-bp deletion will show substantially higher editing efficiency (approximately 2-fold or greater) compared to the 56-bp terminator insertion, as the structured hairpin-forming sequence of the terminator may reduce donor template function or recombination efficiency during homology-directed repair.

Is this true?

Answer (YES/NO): YES